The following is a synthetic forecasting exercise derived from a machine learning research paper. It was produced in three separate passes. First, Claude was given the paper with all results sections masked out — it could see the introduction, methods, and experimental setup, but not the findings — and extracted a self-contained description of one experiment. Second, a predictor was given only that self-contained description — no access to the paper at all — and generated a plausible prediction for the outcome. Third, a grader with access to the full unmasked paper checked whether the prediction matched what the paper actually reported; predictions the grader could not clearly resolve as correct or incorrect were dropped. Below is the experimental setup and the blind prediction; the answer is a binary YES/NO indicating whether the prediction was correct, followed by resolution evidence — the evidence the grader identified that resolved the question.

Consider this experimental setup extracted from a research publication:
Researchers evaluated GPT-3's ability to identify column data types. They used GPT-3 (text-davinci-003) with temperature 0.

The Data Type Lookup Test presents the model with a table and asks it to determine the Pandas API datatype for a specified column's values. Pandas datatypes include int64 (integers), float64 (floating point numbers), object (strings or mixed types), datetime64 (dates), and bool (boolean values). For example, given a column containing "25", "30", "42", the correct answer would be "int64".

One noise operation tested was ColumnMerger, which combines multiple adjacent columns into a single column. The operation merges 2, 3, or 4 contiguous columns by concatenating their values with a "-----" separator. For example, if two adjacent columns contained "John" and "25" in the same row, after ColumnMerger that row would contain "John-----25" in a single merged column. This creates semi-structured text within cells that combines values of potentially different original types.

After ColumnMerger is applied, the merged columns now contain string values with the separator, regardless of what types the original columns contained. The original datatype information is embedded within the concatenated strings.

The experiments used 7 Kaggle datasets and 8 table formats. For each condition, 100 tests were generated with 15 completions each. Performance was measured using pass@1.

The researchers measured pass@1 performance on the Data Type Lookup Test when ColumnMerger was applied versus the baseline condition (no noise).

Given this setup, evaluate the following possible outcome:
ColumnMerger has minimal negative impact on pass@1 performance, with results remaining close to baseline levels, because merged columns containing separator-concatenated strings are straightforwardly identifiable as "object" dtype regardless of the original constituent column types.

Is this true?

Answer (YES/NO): NO